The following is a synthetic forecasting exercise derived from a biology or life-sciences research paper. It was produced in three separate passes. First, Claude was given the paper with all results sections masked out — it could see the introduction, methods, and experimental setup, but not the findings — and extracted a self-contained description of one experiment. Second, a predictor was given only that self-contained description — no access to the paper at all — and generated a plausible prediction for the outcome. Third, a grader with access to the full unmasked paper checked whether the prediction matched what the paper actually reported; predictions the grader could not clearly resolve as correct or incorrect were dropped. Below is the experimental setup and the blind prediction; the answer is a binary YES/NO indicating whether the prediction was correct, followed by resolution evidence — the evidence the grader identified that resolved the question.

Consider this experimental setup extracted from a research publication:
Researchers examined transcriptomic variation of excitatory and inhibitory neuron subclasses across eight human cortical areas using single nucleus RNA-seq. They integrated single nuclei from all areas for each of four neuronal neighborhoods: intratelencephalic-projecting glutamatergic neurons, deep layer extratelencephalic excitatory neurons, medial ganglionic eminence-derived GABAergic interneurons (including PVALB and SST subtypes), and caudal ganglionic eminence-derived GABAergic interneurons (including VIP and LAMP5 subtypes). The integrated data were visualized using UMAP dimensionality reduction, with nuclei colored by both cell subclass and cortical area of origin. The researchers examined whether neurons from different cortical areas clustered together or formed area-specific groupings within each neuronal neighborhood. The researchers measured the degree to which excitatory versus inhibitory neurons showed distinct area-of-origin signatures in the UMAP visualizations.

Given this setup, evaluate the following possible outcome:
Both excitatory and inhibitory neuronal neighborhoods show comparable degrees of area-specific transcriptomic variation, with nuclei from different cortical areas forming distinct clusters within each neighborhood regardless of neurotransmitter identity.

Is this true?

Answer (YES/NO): NO